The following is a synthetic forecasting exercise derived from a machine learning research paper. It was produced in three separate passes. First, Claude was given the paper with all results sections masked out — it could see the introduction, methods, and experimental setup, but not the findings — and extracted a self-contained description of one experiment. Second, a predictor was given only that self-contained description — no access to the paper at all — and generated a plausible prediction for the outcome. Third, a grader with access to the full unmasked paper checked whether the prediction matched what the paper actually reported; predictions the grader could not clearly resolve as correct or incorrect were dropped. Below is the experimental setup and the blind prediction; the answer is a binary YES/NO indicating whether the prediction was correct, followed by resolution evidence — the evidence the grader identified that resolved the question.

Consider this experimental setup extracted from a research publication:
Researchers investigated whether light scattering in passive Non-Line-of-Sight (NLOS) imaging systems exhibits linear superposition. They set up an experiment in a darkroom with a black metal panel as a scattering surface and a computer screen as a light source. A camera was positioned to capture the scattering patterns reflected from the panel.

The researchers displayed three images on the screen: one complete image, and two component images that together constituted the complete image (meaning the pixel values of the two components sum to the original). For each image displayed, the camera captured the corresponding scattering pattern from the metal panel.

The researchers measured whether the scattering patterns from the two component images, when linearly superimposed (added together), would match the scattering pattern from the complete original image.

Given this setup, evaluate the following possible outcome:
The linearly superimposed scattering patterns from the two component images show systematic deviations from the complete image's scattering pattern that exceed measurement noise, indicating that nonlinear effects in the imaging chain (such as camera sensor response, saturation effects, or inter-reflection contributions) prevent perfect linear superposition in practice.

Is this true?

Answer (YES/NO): NO